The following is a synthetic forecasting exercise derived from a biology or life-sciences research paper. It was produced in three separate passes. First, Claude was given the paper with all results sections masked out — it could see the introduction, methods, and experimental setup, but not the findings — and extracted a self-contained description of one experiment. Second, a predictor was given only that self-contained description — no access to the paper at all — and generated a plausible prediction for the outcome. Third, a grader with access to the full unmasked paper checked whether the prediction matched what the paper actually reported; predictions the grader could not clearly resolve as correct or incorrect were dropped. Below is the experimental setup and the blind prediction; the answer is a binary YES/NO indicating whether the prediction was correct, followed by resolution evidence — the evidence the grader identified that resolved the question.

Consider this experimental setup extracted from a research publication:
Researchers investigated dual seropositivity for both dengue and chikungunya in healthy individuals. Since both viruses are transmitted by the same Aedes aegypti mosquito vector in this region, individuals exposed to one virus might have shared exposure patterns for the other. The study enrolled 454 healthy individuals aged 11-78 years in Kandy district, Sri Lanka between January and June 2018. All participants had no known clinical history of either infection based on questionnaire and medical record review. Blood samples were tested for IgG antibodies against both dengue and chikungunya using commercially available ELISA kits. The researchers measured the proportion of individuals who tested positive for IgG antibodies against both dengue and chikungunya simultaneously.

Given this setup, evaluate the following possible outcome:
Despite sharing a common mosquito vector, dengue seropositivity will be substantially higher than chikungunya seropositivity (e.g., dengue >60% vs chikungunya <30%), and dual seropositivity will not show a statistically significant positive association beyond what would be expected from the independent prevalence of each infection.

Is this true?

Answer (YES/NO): NO